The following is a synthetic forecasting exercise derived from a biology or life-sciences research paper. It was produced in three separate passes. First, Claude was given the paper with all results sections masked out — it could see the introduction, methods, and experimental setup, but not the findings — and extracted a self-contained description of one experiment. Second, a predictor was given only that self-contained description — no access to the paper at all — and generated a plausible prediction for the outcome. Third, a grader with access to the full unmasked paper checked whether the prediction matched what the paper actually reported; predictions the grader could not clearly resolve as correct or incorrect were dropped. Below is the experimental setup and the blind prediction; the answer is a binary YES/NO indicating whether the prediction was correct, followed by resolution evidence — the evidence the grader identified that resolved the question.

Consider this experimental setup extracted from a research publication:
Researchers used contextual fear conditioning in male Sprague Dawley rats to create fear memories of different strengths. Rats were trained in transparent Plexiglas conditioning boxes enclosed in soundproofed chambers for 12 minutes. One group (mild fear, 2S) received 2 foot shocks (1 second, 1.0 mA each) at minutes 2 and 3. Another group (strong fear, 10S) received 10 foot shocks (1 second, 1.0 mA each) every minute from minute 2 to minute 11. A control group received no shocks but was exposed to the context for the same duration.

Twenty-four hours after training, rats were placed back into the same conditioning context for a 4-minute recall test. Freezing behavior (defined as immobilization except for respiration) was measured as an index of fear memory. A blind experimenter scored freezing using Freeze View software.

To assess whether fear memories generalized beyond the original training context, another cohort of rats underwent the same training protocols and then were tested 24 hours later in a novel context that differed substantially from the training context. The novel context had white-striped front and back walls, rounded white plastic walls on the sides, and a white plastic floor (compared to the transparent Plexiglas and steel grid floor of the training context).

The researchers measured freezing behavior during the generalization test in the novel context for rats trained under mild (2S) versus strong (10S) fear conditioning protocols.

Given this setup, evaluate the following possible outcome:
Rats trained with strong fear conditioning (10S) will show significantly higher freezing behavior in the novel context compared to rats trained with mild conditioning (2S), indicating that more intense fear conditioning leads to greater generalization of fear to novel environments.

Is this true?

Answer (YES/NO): YES